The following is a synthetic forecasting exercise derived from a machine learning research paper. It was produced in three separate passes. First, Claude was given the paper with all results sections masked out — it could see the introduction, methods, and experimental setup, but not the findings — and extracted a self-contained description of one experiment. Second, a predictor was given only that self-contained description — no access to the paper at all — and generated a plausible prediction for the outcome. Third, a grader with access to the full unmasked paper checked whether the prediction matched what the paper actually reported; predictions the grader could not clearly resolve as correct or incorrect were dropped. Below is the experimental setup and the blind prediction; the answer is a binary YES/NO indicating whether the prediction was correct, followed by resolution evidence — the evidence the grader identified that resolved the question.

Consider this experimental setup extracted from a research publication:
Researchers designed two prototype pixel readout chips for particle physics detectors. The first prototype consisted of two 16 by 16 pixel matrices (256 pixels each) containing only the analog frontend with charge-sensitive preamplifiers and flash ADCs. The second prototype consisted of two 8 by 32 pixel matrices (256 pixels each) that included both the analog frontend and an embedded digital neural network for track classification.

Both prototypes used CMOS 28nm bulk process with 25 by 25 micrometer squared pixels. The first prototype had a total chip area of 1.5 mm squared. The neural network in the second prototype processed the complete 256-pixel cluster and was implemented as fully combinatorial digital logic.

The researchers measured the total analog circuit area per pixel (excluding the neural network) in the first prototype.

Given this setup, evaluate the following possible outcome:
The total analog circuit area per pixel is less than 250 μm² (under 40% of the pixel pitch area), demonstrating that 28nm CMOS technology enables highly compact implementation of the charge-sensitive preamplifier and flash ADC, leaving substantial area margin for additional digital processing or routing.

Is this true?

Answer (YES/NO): YES